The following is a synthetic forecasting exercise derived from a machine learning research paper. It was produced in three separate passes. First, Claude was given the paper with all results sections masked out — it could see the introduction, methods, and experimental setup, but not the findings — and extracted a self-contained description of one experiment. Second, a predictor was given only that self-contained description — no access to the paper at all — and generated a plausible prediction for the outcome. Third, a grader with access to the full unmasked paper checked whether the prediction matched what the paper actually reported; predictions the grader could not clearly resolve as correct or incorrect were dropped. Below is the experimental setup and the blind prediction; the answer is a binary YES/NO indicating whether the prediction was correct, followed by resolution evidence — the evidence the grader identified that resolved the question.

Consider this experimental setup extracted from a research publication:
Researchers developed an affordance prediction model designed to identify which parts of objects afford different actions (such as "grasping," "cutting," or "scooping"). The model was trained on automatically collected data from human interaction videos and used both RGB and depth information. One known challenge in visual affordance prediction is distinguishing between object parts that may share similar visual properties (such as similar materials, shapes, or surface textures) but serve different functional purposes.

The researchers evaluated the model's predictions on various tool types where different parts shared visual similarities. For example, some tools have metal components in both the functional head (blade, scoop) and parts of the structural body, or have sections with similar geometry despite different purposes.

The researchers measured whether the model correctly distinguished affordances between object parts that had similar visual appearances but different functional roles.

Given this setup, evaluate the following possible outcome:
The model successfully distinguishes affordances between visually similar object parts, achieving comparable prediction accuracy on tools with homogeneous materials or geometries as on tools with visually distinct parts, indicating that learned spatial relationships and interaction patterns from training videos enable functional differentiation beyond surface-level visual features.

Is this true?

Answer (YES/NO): NO